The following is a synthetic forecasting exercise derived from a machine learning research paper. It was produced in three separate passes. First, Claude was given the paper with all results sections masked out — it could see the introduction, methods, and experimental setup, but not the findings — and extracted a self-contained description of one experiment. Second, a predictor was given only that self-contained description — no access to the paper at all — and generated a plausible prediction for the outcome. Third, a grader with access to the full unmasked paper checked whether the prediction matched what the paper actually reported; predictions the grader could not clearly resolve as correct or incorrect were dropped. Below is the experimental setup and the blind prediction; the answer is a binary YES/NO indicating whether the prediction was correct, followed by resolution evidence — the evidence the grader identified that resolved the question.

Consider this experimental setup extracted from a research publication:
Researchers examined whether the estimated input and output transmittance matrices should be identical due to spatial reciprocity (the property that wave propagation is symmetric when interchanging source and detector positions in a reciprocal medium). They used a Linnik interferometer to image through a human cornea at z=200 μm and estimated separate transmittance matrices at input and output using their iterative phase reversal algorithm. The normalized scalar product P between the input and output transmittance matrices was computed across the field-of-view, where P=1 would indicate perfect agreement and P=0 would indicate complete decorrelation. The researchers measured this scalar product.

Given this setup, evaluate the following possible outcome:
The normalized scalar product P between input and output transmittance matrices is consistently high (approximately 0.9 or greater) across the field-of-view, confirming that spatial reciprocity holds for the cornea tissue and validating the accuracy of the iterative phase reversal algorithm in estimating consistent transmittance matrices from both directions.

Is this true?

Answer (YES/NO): NO